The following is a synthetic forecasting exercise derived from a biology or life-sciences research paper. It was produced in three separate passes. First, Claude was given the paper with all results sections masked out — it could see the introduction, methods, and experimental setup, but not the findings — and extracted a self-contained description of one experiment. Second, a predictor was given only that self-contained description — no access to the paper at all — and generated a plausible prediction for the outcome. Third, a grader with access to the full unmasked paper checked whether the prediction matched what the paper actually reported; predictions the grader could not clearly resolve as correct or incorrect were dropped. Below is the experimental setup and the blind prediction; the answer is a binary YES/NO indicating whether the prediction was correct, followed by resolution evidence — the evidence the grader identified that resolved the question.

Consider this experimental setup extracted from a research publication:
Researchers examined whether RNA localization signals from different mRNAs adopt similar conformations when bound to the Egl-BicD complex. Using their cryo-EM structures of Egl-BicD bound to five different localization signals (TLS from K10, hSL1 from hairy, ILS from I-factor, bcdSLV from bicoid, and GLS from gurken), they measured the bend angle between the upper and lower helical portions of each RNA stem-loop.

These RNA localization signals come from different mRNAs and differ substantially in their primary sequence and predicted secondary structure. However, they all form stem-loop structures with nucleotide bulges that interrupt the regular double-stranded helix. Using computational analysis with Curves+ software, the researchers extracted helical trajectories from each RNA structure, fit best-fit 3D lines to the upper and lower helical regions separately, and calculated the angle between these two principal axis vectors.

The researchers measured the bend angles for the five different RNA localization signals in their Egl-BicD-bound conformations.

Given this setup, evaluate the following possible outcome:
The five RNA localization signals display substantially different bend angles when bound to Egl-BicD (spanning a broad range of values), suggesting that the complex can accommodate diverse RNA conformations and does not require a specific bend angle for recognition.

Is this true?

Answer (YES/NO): NO